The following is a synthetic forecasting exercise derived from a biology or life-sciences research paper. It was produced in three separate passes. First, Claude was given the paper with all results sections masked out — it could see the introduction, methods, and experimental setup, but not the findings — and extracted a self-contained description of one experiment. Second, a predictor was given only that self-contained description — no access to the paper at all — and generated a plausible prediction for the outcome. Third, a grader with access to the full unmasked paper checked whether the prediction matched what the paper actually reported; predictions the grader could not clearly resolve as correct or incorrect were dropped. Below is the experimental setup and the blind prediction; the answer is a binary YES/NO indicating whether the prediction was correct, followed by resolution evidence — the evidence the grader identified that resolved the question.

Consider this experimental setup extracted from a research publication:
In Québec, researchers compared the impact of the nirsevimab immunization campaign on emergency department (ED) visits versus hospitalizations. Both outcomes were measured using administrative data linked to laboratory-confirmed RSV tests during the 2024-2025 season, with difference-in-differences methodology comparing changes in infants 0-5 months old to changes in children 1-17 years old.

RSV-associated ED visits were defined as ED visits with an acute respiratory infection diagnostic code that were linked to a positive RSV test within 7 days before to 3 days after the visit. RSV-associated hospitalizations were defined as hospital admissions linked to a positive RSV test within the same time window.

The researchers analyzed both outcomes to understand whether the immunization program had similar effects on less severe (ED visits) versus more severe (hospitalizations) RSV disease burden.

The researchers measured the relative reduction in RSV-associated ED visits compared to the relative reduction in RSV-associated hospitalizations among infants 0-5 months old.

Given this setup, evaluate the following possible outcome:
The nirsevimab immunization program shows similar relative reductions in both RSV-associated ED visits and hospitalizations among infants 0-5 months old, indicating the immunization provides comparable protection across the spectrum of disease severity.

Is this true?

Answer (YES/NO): YES